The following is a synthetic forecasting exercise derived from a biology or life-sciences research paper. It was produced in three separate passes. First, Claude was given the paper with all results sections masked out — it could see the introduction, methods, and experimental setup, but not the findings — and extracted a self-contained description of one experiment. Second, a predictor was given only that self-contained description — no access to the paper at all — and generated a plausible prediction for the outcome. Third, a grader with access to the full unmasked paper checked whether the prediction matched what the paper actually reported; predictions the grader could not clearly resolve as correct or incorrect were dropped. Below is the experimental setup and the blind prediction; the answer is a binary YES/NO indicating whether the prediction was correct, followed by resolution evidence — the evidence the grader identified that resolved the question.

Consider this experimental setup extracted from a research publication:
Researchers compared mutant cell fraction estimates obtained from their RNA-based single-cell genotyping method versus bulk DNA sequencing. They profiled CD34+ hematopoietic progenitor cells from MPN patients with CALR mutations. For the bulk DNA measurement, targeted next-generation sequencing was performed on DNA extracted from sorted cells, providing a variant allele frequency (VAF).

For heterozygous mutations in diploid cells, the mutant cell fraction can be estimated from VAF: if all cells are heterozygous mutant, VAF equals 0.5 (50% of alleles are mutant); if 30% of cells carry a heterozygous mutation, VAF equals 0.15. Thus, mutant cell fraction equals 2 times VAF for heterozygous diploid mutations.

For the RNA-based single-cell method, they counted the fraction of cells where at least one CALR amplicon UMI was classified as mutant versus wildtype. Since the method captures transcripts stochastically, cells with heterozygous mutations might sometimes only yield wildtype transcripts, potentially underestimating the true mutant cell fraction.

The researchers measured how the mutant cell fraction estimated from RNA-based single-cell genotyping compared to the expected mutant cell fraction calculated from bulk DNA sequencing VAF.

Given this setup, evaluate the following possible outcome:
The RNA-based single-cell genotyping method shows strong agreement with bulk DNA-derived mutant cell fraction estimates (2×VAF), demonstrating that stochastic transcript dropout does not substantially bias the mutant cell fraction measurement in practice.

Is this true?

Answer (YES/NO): YES